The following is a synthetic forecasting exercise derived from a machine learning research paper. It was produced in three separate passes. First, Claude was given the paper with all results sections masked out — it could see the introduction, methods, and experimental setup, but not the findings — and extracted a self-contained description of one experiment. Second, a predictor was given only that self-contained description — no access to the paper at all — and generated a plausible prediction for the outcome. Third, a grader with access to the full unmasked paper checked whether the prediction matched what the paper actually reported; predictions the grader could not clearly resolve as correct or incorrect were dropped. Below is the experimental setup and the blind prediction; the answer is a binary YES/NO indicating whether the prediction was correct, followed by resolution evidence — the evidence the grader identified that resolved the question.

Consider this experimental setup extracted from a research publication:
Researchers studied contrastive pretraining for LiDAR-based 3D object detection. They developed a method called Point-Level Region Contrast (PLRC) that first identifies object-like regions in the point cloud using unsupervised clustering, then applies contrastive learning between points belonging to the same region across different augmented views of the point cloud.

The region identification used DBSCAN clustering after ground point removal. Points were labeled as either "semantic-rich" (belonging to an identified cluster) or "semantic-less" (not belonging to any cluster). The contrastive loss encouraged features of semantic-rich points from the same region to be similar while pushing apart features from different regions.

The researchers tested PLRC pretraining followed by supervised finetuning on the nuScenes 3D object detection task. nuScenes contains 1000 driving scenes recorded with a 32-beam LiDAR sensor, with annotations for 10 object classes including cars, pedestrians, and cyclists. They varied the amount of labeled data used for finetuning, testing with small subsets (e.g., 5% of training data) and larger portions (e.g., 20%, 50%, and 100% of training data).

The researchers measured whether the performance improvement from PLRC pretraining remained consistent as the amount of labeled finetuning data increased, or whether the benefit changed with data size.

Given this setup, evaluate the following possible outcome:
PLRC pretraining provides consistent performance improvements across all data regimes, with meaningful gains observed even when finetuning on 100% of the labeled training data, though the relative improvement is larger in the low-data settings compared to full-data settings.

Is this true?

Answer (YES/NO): NO